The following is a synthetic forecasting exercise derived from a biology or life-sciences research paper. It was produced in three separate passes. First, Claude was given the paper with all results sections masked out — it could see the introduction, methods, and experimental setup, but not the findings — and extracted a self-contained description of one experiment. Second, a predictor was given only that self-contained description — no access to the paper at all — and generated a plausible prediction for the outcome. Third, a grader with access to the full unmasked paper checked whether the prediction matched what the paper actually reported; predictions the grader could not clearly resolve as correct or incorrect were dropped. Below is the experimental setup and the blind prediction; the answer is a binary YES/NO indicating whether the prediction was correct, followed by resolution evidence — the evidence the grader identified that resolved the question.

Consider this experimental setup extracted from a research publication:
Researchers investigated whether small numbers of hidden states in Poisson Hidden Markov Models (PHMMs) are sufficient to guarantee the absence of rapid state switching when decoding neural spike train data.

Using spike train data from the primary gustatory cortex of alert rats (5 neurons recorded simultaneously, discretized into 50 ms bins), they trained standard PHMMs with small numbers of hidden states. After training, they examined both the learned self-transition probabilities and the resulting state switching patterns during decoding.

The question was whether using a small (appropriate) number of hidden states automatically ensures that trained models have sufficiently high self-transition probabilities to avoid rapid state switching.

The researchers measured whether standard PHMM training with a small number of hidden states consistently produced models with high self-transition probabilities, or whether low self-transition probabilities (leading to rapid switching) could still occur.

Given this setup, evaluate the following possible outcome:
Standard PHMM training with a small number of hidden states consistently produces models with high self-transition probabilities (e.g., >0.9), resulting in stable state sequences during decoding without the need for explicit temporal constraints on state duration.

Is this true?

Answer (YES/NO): NO